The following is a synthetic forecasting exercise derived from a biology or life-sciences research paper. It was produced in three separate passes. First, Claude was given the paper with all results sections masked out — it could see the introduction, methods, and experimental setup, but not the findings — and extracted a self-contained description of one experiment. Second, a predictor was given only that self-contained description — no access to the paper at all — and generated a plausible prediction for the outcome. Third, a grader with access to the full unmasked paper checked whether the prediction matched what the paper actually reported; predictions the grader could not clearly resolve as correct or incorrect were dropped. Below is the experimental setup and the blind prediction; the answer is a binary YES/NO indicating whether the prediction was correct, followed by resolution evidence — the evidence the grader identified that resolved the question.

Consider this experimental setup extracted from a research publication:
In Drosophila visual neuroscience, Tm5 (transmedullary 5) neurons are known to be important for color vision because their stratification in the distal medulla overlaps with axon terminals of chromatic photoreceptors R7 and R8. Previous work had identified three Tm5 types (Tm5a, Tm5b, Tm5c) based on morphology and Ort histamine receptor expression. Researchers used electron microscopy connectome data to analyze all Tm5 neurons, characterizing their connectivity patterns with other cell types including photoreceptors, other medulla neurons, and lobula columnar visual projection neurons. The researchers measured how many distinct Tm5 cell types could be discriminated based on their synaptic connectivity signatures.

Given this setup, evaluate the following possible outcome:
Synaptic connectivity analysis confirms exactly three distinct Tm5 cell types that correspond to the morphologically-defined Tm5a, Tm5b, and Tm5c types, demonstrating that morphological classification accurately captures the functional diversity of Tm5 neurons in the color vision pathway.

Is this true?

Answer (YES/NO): NO